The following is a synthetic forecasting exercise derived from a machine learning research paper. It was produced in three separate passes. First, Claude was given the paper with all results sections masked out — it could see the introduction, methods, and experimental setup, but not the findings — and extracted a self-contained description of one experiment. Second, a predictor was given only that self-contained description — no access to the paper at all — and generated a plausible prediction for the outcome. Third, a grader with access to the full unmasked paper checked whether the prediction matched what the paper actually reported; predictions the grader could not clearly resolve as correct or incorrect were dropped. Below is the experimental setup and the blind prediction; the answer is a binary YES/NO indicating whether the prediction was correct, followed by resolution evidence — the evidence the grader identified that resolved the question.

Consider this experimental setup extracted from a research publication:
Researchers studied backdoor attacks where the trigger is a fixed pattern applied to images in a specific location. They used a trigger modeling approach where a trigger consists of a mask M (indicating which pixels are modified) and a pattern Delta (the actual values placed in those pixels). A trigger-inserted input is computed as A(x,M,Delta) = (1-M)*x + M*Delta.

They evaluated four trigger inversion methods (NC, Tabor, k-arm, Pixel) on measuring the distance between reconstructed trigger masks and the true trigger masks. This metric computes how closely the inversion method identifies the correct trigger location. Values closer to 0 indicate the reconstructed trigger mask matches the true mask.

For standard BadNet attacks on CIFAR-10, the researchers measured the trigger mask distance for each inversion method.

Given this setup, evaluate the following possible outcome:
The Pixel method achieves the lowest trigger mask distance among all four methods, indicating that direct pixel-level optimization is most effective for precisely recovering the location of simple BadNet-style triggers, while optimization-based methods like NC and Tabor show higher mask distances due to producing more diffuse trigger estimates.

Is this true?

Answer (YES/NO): NO